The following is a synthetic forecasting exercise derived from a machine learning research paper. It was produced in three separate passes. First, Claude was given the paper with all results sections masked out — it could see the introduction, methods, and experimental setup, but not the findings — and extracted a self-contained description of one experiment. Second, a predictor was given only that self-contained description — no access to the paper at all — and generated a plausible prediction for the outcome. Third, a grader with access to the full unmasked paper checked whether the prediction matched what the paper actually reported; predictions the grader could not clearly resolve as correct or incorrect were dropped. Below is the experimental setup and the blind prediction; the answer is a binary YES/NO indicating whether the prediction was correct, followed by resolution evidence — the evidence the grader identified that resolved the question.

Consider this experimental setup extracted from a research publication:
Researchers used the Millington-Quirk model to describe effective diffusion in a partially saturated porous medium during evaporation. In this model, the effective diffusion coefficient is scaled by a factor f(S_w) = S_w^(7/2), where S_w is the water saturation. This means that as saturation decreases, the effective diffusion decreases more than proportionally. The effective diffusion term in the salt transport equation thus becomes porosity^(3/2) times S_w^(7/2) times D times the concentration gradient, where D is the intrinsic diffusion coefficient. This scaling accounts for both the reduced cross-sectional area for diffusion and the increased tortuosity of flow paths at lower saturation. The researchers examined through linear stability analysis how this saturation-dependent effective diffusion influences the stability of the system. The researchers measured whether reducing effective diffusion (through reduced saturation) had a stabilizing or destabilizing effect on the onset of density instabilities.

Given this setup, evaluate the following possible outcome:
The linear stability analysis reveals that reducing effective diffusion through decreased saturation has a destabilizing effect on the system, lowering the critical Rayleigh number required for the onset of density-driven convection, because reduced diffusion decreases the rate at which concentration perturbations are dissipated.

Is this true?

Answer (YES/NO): YES